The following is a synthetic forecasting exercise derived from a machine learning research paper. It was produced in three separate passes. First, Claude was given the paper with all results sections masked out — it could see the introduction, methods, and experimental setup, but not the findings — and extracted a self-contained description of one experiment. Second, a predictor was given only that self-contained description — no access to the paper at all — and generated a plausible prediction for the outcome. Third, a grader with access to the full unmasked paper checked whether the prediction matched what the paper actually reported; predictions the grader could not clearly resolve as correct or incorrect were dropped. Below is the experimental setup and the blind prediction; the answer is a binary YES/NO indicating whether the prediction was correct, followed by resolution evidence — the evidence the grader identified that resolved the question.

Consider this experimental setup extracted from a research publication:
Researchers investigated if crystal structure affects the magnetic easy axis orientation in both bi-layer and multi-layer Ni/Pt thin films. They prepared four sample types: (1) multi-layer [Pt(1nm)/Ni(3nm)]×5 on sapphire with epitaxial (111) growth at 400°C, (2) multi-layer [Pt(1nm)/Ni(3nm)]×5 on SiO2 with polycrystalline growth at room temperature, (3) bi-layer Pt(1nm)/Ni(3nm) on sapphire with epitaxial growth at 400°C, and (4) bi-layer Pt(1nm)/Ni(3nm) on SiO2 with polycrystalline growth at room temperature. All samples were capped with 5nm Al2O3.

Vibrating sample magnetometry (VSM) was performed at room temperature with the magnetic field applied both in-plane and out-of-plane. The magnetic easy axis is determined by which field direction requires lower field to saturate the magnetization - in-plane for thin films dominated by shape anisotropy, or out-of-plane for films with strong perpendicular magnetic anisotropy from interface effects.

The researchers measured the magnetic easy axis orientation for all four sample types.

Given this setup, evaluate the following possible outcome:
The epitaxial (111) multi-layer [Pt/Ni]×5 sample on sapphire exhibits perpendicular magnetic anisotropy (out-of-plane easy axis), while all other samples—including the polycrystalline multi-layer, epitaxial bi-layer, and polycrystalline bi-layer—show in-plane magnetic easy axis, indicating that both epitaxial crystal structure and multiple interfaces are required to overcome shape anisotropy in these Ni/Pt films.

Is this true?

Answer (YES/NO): NO